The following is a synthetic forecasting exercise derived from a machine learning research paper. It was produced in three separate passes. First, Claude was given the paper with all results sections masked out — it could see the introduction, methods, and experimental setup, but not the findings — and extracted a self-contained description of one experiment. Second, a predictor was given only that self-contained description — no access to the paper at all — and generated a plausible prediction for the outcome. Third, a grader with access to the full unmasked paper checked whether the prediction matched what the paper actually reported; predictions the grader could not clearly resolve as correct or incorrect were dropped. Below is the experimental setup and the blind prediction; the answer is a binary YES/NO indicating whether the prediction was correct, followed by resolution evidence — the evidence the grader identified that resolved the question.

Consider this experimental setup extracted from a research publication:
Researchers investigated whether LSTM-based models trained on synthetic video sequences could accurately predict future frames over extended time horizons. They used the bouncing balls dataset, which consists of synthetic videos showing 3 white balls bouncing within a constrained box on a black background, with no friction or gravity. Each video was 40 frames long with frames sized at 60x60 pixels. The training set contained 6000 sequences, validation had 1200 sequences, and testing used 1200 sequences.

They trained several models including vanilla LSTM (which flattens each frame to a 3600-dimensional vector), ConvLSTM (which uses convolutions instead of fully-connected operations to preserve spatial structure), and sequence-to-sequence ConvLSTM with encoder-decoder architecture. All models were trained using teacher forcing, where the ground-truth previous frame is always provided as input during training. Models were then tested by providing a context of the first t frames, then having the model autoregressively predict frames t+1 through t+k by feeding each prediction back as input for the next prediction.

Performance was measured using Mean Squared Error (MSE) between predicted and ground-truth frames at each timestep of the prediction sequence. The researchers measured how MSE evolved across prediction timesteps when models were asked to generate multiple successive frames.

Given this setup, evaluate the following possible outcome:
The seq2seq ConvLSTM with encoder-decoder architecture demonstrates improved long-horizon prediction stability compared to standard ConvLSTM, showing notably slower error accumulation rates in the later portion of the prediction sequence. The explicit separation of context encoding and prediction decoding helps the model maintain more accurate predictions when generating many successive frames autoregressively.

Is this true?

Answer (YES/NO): YES